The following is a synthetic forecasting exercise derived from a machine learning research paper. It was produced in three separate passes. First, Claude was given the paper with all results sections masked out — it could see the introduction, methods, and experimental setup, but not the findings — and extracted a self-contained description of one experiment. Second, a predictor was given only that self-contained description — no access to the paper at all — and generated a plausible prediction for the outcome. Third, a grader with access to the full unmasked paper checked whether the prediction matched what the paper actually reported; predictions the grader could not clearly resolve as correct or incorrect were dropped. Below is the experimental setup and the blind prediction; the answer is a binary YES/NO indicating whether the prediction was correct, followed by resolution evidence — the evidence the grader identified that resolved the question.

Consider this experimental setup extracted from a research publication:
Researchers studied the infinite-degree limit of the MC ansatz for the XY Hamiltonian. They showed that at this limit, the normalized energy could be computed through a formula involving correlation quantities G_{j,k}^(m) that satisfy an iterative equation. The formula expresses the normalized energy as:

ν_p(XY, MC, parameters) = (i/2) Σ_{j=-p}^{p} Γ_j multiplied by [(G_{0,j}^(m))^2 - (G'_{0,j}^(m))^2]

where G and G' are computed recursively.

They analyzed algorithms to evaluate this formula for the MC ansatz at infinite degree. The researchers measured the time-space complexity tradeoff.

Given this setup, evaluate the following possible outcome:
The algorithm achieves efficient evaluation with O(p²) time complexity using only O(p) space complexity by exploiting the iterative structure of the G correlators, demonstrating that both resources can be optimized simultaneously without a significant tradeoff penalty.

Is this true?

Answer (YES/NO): NO